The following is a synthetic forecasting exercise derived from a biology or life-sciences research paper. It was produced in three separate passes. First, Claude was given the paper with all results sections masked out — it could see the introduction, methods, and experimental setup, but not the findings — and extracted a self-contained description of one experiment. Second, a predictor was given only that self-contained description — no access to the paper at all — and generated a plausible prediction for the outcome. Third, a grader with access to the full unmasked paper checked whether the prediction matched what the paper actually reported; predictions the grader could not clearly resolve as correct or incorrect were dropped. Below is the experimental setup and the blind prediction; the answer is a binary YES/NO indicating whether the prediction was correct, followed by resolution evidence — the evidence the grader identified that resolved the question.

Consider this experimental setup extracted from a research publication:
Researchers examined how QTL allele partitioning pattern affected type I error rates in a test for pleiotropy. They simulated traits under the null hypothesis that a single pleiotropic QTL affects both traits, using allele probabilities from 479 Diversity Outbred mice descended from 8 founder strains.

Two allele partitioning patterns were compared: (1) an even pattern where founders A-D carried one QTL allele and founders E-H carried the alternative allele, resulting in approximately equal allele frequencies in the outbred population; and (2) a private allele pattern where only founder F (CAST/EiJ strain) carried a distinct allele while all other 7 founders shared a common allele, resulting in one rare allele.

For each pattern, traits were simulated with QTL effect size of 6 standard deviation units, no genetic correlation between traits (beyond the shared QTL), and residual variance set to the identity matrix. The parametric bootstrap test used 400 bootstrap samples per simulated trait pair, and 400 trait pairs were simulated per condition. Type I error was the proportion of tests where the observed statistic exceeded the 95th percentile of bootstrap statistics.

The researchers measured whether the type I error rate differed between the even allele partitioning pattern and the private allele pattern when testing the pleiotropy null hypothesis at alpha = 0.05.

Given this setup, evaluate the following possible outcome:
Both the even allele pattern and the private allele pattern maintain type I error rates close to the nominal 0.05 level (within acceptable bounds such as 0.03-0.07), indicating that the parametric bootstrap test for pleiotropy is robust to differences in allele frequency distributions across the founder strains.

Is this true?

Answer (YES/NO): YES